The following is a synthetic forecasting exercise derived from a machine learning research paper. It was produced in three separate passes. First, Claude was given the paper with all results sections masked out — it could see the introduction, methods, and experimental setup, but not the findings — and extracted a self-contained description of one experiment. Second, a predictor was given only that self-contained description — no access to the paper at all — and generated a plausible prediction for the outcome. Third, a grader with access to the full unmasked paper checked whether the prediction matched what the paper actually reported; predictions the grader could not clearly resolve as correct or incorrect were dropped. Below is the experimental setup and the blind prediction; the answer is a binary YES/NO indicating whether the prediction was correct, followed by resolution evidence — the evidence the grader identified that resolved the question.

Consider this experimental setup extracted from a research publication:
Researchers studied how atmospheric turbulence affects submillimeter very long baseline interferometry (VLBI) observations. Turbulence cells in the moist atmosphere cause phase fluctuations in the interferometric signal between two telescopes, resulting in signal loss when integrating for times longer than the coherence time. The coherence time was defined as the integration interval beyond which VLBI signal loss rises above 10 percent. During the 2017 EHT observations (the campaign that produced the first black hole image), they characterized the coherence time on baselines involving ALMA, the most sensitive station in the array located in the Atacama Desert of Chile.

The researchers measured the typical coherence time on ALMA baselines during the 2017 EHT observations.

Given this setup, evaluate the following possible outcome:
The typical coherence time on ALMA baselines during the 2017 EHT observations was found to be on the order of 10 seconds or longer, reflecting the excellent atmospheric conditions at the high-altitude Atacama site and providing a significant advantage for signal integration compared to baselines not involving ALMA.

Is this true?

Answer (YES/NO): YES